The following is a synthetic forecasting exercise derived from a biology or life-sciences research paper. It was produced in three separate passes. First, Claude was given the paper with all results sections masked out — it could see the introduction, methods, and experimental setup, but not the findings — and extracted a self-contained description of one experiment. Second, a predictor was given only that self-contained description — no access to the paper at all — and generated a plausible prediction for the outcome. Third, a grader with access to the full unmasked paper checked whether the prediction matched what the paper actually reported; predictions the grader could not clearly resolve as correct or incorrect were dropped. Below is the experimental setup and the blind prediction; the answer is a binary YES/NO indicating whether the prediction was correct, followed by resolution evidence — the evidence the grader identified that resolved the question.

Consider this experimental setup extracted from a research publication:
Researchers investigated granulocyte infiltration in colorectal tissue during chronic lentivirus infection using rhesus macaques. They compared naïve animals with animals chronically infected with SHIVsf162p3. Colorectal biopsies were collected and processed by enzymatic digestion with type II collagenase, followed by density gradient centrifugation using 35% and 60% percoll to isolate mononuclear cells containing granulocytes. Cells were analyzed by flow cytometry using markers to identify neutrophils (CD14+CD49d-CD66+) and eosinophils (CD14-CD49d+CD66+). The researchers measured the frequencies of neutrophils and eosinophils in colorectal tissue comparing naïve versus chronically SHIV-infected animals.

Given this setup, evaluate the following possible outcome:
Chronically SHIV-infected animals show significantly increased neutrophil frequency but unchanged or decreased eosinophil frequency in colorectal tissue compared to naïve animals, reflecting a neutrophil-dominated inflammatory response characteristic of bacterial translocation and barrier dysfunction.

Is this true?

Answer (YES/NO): NO